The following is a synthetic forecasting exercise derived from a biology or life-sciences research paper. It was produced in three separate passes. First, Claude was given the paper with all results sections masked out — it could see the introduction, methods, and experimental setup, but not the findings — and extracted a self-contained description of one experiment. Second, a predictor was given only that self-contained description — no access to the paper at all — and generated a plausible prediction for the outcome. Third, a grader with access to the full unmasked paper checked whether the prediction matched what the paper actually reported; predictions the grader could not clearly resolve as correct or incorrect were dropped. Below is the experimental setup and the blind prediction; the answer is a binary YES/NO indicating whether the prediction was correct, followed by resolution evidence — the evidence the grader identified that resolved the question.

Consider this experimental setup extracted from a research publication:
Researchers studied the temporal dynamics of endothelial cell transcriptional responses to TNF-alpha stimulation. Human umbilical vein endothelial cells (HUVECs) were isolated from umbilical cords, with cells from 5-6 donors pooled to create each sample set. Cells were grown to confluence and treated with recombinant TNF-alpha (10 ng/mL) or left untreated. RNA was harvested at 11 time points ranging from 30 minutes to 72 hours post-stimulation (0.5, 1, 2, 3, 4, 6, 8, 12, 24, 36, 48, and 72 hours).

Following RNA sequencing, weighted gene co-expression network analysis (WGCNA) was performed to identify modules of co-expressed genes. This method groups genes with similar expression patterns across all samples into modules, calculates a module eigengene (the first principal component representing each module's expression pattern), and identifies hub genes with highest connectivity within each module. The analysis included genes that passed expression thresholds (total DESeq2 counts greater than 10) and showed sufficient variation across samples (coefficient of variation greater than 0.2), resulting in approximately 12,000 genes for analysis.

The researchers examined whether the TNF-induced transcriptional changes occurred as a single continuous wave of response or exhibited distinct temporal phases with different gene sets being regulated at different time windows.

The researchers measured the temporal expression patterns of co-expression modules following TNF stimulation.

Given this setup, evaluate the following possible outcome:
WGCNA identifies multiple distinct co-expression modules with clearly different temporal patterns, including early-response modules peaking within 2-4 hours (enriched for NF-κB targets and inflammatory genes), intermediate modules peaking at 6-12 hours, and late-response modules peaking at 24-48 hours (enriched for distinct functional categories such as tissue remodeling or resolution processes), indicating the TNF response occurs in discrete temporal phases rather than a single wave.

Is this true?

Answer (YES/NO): NO